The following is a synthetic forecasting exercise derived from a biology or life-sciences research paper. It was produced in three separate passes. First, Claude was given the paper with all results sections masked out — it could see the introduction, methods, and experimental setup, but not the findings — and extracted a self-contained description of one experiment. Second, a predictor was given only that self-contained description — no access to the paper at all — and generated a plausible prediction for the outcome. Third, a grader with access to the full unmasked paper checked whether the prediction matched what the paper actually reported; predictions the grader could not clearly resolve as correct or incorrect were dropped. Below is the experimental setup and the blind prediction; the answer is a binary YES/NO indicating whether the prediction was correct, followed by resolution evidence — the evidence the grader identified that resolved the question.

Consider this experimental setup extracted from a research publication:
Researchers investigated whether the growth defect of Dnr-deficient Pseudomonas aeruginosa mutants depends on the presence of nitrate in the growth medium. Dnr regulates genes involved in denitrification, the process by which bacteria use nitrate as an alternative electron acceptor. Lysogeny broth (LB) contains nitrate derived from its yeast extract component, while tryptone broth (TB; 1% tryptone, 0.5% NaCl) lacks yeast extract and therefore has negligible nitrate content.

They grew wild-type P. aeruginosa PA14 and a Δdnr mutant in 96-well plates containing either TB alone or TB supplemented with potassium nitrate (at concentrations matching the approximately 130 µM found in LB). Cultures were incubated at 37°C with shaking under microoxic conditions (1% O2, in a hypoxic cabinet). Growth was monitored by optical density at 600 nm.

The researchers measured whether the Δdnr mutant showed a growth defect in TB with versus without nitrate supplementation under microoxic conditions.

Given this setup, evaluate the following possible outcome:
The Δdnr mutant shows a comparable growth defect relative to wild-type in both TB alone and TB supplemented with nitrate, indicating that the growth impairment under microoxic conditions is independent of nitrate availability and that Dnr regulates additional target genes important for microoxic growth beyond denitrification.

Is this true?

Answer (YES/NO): NO